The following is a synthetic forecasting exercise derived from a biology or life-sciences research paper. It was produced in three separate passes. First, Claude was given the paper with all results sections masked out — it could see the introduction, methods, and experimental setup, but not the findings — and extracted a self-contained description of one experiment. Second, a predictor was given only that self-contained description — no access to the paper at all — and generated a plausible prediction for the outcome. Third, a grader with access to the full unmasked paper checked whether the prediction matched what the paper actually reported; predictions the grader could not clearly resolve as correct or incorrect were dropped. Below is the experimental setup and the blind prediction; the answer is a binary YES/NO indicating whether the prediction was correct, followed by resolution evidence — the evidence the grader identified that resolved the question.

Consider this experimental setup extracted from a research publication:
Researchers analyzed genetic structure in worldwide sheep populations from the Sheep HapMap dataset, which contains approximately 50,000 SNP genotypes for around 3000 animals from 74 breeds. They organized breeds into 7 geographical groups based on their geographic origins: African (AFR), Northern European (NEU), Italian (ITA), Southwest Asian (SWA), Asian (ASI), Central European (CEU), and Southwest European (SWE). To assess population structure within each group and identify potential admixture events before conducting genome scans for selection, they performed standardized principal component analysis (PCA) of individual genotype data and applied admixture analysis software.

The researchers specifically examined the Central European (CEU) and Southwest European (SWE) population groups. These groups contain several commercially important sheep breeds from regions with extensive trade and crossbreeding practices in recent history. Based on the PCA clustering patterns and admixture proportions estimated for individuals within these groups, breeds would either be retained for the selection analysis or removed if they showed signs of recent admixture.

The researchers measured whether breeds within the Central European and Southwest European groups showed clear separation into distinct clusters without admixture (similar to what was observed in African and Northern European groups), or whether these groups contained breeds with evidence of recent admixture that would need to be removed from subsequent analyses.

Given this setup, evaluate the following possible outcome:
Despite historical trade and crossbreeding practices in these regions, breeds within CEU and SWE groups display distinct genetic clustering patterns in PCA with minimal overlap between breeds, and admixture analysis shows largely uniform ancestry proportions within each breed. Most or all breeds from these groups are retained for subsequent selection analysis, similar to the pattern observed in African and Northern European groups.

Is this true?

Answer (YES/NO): NO